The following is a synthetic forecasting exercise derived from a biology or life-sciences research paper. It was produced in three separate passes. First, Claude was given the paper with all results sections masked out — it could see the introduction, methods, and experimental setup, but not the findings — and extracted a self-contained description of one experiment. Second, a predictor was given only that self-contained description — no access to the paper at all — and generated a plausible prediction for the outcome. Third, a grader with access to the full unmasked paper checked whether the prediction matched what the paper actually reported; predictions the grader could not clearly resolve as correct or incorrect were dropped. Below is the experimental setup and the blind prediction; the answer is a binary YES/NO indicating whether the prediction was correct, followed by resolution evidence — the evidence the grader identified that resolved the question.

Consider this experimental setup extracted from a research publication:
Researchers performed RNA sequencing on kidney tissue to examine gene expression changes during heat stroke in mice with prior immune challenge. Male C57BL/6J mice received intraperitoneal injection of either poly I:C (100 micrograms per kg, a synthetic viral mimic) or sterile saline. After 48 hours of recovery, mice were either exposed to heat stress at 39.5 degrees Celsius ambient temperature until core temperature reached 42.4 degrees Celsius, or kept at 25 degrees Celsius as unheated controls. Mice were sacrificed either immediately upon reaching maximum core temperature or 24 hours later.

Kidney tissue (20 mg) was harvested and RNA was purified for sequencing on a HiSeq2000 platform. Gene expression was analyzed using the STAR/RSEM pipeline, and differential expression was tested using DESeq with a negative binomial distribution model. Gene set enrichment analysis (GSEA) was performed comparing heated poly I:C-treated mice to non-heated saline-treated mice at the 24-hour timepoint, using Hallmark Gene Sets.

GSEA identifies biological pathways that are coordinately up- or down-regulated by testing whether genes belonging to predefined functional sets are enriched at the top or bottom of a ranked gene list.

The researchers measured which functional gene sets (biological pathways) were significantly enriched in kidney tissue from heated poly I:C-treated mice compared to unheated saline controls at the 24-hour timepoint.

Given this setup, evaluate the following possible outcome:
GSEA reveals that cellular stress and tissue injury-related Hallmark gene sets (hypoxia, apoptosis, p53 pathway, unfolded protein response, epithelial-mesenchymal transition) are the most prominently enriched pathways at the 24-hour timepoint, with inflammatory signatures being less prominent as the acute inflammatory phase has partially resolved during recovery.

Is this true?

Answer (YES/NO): NO